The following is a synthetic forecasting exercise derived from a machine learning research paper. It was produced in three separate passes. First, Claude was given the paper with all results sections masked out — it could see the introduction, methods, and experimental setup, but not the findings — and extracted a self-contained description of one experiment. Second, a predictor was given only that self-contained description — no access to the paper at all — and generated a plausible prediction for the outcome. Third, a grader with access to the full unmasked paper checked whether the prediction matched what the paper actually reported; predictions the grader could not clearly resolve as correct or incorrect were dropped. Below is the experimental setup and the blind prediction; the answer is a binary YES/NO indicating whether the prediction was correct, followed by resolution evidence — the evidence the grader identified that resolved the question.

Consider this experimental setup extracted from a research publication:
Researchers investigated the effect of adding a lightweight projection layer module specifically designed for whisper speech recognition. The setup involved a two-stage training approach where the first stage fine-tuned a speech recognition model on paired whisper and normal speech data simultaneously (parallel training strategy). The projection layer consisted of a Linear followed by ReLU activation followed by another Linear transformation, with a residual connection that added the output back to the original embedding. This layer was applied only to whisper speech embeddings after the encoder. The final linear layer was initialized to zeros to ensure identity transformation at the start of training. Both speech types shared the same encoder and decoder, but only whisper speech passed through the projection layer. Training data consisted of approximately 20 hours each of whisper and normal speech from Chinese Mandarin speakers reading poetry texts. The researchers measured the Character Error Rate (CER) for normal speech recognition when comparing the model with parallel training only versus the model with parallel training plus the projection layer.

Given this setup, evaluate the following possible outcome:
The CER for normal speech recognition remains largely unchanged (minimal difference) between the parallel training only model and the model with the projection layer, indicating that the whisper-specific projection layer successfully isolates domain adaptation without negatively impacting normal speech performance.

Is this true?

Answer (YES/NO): NO